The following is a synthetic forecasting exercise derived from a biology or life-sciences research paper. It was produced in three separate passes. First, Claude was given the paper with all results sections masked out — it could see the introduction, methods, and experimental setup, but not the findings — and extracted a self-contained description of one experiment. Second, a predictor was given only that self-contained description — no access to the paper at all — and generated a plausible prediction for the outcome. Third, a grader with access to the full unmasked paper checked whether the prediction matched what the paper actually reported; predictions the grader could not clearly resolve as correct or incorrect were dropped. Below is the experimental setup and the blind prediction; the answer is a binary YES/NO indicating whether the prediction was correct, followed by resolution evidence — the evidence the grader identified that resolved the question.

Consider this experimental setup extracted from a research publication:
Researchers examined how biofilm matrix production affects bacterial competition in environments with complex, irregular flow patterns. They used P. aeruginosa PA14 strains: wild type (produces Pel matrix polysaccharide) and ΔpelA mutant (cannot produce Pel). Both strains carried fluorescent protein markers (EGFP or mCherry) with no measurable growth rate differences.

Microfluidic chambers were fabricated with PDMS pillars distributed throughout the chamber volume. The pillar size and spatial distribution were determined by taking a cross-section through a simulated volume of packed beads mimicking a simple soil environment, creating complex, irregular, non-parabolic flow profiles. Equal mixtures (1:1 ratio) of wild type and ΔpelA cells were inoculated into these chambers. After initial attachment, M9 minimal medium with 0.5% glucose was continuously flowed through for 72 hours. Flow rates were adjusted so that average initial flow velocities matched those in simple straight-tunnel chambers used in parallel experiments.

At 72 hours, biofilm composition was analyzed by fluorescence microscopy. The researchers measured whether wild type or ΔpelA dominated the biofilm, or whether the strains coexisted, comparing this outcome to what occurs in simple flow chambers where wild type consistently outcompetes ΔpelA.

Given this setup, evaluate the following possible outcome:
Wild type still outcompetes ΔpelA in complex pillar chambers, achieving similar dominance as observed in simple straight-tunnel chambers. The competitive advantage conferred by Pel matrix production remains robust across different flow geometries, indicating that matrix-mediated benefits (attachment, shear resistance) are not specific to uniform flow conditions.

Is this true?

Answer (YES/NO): NO